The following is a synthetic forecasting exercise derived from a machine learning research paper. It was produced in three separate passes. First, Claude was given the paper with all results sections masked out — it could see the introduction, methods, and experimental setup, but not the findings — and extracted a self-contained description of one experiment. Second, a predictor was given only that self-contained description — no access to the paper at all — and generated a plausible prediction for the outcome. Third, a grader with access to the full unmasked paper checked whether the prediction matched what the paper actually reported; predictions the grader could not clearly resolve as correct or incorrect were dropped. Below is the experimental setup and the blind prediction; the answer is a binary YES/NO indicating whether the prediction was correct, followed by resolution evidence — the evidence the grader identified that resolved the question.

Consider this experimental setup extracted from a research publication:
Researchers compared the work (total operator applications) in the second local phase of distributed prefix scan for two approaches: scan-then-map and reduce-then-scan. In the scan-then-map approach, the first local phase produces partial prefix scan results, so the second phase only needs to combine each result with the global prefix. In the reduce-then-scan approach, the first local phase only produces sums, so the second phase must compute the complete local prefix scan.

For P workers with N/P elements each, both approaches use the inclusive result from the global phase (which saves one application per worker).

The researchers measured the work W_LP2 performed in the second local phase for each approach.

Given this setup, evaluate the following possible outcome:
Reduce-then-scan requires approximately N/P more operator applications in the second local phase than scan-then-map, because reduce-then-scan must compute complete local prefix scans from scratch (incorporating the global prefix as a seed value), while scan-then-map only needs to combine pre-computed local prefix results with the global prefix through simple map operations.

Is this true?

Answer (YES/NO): NO